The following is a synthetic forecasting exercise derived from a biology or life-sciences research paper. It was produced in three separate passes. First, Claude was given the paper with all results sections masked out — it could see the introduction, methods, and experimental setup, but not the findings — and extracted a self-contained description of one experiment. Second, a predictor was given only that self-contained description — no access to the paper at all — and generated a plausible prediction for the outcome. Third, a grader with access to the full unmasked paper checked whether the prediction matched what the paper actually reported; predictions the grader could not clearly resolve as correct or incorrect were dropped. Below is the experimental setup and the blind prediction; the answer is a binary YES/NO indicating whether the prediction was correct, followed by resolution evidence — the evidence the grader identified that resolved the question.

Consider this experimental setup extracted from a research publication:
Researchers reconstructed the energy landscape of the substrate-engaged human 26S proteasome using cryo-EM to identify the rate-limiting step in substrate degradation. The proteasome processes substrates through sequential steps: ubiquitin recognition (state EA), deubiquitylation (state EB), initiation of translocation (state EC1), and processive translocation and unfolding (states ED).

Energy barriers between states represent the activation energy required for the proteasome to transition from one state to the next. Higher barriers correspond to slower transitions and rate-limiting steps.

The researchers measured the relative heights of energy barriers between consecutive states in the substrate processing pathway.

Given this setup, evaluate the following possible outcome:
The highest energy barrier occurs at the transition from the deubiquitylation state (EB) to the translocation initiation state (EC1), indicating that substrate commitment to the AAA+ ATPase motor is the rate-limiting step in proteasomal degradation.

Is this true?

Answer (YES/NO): YES